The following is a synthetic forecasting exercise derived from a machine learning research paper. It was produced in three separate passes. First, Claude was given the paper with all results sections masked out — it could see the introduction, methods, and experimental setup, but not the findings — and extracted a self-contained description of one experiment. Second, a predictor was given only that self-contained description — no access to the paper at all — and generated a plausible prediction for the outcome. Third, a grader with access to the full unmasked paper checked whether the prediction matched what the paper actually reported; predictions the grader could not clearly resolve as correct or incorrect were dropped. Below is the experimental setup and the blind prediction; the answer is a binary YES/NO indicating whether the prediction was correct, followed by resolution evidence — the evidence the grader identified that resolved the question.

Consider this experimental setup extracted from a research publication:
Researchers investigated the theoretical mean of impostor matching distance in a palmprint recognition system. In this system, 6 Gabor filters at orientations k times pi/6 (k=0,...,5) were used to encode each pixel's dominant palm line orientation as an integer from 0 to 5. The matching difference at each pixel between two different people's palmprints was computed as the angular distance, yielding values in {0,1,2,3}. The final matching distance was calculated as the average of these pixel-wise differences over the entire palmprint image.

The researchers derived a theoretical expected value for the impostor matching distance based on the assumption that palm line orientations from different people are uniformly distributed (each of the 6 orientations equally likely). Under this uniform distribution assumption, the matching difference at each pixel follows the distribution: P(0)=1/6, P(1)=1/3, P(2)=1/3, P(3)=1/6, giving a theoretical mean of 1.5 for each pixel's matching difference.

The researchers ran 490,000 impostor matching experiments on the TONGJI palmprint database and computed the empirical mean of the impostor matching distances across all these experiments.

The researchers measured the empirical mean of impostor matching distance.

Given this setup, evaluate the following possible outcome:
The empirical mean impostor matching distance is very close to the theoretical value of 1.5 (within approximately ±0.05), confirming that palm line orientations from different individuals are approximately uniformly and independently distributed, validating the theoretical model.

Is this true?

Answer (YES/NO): YES